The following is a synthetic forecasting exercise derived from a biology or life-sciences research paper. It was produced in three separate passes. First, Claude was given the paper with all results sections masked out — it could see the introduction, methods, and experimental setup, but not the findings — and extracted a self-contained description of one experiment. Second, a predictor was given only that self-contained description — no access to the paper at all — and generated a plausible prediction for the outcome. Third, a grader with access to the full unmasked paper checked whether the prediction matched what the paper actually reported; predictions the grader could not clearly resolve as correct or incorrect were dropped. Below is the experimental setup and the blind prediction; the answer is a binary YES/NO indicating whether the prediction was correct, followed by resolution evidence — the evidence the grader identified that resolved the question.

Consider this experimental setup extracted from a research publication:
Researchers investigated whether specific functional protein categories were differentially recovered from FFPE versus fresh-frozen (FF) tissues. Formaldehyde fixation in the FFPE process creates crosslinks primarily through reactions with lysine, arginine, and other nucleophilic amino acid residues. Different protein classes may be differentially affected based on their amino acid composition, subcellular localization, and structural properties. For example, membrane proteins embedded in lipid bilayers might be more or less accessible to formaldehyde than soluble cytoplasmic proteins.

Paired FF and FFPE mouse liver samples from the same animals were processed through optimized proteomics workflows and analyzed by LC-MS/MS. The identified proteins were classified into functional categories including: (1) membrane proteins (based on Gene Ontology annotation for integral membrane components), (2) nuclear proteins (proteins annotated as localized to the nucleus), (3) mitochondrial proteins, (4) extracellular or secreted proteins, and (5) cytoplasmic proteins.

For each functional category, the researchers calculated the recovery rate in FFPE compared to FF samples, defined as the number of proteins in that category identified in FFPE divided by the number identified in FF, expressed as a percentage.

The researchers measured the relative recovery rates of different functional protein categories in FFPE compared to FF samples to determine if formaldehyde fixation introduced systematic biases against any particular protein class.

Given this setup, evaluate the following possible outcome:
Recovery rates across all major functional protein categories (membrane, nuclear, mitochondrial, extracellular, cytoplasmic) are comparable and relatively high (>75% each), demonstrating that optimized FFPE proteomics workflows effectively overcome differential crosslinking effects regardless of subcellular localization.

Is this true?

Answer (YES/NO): NO